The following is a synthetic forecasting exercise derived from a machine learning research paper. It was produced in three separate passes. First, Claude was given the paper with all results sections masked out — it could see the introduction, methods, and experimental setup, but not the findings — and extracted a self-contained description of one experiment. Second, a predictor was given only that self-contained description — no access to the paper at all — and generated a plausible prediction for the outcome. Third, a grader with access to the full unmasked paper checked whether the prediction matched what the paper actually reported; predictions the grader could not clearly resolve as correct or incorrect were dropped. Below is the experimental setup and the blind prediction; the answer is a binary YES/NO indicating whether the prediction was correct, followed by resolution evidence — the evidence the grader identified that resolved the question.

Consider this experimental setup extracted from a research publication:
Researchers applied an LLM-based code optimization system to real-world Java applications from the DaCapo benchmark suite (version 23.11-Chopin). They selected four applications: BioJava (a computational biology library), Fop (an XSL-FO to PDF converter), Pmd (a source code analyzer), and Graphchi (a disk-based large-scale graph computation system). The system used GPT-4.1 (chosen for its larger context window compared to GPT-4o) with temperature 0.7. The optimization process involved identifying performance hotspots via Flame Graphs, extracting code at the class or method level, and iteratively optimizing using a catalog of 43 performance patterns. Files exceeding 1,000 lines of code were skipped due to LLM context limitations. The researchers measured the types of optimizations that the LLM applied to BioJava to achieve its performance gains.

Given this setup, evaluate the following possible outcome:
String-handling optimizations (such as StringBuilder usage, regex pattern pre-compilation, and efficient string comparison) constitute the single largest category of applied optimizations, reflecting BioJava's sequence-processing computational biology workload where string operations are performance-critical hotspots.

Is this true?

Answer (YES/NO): NO